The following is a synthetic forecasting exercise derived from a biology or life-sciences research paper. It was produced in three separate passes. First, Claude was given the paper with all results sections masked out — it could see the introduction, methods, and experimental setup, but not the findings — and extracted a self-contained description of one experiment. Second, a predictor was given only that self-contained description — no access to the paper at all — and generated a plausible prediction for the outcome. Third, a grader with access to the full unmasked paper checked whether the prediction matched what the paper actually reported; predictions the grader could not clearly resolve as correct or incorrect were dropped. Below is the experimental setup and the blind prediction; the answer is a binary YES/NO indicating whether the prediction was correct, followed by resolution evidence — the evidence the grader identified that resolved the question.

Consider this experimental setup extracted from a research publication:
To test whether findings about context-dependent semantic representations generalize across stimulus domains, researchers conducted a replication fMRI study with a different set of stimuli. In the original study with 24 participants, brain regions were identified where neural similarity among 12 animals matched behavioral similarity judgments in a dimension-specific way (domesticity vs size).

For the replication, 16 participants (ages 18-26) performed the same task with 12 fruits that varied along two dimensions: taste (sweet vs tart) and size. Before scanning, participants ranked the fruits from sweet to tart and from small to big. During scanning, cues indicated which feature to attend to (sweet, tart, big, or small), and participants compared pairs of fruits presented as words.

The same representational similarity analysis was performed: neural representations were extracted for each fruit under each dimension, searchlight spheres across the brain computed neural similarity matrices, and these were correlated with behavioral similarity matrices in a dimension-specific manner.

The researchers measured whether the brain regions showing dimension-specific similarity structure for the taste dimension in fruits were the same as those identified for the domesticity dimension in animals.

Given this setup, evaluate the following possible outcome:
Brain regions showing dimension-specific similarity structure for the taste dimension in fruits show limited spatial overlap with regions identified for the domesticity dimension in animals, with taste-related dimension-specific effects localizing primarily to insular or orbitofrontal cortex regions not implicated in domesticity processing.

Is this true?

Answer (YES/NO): NO